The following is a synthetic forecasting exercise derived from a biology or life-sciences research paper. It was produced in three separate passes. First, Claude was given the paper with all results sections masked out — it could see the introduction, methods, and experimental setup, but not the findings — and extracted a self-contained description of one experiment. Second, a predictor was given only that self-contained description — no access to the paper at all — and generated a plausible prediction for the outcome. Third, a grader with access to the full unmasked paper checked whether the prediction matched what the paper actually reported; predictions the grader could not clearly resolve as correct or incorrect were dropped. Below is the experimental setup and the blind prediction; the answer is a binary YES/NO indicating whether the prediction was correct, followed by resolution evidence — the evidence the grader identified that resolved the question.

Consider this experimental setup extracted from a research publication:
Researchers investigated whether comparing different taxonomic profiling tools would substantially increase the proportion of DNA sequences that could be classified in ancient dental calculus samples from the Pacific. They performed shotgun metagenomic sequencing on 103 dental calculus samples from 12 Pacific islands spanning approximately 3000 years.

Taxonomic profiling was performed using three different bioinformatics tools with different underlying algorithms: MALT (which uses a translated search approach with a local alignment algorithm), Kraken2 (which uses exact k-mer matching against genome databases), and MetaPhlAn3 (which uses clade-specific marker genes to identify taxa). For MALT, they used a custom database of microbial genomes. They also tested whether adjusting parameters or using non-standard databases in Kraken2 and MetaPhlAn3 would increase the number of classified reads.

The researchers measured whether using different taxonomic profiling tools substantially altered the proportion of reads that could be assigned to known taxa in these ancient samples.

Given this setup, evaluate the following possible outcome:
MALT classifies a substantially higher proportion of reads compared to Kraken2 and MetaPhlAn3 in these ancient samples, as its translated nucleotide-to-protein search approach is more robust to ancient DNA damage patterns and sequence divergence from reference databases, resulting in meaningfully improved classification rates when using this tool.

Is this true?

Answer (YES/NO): NO